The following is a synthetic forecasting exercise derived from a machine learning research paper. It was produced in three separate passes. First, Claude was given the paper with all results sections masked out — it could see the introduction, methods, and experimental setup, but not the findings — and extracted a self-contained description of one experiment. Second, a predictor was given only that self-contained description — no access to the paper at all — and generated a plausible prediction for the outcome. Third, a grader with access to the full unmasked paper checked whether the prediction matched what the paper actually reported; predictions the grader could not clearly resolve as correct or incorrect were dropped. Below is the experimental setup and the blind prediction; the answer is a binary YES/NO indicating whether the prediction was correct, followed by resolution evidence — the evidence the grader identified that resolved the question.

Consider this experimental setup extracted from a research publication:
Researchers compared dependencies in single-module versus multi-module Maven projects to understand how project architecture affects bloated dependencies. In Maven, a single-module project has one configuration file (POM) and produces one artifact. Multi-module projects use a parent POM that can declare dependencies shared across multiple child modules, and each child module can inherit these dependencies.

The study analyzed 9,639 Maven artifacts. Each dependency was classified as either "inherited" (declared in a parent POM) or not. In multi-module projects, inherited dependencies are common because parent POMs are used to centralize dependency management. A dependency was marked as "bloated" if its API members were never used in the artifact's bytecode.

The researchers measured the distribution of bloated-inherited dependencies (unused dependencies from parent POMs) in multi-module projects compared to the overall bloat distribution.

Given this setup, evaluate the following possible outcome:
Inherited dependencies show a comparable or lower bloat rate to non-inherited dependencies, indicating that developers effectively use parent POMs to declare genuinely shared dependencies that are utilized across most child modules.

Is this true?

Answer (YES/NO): NO